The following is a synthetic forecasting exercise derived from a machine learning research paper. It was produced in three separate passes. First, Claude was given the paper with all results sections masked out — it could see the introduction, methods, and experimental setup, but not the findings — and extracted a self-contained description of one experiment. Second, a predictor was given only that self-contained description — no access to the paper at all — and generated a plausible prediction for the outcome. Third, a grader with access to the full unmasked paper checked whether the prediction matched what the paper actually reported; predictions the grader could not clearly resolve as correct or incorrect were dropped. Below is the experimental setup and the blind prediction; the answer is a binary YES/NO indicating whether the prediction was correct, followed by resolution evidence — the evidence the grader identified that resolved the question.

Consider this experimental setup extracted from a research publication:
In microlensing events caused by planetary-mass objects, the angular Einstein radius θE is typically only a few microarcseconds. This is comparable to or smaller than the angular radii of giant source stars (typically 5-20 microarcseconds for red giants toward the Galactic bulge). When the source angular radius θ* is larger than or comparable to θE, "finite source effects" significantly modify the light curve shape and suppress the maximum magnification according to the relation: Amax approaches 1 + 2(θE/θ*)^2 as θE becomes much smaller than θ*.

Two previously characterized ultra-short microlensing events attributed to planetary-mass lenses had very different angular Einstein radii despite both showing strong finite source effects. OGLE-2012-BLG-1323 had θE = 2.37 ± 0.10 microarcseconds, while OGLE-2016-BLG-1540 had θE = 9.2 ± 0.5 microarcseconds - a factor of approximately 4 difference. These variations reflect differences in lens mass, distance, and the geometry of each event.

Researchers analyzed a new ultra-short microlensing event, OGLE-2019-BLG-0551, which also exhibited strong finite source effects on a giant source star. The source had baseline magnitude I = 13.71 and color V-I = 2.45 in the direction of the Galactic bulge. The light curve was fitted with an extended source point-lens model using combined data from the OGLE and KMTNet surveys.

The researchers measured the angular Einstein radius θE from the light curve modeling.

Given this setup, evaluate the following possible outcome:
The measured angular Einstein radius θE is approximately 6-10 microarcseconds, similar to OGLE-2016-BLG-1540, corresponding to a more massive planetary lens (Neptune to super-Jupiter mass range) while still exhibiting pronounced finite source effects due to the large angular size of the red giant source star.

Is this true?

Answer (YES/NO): NO